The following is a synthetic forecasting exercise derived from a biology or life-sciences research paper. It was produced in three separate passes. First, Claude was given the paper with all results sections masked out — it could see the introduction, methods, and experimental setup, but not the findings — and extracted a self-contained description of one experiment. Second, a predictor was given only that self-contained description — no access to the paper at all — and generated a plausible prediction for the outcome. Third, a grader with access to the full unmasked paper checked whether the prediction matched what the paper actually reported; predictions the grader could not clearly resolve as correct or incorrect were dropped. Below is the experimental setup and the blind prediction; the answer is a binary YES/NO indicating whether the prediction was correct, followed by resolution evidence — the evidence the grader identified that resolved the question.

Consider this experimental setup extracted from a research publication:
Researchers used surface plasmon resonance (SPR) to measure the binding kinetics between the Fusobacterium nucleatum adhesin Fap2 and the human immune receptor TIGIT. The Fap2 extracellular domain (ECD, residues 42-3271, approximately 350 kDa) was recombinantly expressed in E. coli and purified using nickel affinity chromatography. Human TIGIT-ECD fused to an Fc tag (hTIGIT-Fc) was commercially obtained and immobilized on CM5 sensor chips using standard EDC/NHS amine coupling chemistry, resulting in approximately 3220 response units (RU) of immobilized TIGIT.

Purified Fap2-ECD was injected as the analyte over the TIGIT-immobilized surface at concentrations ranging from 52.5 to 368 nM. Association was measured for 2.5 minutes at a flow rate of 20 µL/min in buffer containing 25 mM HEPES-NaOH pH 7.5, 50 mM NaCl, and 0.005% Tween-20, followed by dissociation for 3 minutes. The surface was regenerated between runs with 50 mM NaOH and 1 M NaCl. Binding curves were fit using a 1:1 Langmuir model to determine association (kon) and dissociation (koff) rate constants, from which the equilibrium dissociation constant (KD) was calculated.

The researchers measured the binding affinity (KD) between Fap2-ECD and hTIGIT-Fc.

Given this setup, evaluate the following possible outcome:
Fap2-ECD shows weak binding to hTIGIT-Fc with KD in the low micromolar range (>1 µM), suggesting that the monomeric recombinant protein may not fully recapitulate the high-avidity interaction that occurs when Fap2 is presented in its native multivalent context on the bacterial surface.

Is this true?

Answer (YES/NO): NO